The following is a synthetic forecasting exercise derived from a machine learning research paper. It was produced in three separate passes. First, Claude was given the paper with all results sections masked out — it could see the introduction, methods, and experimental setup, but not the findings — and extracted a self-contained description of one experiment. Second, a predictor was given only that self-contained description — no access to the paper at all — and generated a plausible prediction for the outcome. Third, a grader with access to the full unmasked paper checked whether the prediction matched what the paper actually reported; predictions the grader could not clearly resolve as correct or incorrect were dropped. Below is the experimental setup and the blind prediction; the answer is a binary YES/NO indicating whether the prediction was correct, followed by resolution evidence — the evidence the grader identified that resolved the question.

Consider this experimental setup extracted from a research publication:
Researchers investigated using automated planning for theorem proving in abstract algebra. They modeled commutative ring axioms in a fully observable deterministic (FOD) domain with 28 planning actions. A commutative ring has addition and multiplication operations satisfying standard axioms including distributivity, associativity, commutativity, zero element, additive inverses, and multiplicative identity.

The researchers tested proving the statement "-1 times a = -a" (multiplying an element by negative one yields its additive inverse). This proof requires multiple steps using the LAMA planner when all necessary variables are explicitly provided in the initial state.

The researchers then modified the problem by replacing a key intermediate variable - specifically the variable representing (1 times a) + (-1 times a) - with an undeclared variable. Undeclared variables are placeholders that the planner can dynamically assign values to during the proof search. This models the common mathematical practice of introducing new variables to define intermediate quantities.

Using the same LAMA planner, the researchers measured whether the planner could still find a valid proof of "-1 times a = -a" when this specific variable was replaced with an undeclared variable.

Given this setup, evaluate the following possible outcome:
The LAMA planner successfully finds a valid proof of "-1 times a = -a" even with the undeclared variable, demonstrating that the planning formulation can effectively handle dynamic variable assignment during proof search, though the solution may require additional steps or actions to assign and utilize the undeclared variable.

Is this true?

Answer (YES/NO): NO